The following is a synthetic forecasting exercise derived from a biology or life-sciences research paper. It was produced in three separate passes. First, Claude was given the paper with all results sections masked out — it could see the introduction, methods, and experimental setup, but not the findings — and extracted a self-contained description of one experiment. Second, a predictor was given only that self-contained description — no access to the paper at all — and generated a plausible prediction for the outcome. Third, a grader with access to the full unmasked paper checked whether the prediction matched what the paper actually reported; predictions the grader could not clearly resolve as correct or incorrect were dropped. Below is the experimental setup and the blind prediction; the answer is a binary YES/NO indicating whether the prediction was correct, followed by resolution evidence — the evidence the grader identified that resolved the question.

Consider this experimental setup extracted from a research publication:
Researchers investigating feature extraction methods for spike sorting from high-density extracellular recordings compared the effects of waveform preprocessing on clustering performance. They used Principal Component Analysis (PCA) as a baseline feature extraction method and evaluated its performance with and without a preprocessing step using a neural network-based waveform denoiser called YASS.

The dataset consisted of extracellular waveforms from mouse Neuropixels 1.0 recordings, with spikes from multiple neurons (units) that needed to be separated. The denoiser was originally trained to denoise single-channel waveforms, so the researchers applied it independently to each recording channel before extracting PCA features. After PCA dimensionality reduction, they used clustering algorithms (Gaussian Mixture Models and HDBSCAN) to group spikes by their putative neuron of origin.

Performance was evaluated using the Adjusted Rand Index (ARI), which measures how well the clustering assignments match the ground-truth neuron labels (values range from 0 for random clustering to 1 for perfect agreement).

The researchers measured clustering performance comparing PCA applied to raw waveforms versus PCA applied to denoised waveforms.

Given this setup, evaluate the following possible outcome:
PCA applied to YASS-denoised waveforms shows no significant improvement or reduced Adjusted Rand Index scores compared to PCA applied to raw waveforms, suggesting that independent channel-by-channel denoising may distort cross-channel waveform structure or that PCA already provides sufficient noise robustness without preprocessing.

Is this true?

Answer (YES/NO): NO